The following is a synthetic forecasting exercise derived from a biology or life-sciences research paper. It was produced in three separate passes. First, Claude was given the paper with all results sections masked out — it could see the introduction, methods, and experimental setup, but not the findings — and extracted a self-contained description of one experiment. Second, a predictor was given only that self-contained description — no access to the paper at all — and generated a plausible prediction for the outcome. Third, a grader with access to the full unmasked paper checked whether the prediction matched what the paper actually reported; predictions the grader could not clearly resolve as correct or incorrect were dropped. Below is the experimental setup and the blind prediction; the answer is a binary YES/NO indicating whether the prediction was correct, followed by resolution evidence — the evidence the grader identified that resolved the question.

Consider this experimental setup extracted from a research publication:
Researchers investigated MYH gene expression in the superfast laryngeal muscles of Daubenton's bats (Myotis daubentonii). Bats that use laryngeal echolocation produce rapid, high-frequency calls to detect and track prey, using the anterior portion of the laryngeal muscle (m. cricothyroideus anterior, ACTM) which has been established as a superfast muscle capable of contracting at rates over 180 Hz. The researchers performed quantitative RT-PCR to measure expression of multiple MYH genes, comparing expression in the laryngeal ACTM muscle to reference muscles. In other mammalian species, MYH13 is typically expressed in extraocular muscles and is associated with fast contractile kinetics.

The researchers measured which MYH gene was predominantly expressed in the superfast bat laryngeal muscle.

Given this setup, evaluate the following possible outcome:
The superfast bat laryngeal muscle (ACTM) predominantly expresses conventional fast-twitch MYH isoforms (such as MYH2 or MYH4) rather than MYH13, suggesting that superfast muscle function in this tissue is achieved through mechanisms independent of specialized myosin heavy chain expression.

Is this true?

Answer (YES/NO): YES